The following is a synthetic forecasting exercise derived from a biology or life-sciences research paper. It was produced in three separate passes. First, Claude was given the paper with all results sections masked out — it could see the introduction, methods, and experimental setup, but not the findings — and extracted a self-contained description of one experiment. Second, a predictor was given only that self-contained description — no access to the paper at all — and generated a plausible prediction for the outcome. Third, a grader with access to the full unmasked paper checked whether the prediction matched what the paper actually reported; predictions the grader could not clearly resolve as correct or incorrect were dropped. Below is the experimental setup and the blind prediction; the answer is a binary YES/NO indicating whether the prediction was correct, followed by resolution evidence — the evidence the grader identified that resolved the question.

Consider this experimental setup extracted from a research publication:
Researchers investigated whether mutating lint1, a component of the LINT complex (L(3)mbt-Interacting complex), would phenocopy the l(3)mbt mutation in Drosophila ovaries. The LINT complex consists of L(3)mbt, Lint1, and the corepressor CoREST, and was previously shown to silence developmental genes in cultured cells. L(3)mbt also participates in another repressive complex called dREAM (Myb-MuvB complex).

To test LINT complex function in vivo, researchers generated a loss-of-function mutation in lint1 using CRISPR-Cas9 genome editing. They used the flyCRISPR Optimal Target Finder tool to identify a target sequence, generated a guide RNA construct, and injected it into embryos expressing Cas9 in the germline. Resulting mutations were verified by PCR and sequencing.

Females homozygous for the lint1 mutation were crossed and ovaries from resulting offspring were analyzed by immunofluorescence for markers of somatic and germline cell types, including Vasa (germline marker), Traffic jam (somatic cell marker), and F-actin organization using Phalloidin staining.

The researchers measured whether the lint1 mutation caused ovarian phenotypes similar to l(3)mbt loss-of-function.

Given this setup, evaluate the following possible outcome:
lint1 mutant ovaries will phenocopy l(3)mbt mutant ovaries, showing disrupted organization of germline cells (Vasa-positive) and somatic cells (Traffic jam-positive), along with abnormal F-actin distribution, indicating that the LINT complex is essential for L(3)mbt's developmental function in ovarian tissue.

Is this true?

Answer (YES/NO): NO